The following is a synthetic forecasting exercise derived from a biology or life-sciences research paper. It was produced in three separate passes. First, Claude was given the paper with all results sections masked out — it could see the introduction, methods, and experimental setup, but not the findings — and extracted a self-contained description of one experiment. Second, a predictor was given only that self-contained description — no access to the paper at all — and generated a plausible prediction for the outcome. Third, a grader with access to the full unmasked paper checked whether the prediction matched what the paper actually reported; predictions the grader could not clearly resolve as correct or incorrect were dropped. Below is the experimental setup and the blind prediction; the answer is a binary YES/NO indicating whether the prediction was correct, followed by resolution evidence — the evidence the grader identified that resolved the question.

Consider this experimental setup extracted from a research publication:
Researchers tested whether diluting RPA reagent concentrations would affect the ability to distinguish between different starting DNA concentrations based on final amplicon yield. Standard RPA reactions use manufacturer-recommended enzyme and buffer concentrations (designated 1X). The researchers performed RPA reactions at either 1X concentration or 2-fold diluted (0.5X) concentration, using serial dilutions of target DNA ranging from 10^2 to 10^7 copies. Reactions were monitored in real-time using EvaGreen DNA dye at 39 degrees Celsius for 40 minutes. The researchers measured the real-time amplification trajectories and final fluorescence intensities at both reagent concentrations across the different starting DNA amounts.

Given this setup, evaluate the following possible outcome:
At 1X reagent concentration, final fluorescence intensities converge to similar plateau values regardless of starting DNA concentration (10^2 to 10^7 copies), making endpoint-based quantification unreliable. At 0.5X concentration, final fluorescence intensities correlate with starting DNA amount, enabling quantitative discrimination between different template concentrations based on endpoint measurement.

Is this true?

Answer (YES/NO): YES